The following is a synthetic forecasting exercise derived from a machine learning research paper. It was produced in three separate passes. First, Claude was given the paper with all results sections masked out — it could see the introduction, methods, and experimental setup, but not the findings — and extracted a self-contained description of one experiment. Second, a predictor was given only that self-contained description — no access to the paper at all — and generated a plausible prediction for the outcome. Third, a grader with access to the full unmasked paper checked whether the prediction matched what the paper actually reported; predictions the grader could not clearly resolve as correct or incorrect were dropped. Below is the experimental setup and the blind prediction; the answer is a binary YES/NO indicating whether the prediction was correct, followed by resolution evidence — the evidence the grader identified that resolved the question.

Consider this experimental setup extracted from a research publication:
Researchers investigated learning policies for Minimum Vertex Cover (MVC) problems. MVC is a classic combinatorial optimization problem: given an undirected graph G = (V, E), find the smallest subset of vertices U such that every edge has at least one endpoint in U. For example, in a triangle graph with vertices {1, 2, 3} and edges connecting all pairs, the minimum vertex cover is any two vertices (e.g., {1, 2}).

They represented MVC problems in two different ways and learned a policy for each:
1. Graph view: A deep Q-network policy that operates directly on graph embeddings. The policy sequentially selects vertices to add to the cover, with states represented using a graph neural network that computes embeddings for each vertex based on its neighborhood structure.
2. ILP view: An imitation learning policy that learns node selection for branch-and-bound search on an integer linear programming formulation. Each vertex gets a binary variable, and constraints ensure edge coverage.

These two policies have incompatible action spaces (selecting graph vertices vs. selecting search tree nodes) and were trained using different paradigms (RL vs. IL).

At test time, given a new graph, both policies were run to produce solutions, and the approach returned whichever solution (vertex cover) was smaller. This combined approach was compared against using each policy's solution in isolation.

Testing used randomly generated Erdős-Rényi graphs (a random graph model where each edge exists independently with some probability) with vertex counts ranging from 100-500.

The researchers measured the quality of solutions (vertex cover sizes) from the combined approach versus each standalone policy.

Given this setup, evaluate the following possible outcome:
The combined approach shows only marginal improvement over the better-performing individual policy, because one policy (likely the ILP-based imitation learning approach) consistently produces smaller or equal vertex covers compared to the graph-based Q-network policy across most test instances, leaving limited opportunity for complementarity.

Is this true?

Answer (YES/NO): NO